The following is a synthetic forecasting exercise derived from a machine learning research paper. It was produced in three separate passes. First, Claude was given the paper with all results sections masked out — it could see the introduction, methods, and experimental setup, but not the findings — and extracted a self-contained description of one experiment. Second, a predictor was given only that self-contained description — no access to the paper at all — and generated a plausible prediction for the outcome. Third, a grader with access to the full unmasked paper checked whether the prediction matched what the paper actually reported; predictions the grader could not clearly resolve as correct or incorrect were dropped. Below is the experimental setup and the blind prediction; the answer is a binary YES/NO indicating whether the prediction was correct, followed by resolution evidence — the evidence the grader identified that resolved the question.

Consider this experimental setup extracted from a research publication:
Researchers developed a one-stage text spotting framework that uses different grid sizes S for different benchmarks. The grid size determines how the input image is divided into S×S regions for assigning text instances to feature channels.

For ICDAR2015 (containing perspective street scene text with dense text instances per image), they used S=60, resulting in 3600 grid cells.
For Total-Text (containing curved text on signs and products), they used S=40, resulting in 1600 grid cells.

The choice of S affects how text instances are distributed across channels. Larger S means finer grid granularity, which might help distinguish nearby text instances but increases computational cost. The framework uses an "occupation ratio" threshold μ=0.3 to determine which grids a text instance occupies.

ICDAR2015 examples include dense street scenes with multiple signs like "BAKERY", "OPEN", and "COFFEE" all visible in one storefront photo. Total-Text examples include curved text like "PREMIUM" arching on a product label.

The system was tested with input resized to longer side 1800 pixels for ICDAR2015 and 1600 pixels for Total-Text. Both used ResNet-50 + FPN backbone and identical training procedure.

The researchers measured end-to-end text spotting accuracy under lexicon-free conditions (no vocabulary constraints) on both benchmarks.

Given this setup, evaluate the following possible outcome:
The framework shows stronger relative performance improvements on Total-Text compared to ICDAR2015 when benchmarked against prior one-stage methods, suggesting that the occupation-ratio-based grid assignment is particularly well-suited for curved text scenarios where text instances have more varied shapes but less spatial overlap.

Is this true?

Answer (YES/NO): YES